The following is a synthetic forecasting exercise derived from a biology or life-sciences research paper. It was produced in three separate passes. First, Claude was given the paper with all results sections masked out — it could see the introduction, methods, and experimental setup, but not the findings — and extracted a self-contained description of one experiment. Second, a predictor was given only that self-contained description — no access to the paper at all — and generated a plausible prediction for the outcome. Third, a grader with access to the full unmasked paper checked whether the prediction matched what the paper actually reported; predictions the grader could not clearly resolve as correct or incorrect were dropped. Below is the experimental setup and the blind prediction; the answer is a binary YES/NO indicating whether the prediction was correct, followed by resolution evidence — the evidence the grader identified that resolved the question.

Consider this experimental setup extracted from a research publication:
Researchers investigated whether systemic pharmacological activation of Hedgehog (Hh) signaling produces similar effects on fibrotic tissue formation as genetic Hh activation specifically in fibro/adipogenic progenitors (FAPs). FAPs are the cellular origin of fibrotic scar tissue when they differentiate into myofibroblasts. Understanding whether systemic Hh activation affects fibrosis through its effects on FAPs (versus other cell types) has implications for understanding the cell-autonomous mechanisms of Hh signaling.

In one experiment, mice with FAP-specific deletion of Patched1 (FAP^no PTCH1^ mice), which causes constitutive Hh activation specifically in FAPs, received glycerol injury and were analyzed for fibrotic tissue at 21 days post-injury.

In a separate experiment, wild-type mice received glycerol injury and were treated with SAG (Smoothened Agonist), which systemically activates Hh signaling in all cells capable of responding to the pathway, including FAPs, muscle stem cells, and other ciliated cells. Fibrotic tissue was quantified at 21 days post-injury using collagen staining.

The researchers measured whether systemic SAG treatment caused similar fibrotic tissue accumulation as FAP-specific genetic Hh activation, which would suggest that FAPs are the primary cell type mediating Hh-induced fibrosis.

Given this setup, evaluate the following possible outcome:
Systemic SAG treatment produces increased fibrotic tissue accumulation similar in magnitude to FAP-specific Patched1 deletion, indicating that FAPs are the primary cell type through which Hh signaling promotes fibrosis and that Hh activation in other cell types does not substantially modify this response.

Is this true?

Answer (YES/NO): YES